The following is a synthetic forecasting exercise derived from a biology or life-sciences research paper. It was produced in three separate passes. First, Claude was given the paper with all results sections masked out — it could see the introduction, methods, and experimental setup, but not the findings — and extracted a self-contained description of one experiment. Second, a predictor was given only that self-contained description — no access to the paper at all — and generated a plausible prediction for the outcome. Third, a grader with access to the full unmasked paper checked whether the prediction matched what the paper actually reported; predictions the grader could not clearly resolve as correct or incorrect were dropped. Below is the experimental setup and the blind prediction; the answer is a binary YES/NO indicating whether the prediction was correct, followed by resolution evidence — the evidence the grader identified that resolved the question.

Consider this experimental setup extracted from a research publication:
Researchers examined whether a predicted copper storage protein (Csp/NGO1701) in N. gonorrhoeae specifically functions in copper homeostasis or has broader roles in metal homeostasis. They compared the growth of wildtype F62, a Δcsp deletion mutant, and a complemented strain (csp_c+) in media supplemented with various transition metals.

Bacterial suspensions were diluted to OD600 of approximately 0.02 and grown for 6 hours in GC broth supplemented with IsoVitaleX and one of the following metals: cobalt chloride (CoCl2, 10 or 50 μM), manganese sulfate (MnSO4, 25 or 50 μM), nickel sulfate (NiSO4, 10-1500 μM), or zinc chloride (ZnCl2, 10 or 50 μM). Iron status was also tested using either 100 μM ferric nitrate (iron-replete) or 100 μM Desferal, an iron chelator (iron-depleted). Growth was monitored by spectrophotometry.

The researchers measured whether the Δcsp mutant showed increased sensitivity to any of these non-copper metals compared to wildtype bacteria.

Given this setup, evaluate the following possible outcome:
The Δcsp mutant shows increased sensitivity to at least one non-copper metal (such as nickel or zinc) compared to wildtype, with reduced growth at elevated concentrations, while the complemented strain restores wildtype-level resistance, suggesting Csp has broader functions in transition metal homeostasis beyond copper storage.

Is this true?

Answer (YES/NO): NO